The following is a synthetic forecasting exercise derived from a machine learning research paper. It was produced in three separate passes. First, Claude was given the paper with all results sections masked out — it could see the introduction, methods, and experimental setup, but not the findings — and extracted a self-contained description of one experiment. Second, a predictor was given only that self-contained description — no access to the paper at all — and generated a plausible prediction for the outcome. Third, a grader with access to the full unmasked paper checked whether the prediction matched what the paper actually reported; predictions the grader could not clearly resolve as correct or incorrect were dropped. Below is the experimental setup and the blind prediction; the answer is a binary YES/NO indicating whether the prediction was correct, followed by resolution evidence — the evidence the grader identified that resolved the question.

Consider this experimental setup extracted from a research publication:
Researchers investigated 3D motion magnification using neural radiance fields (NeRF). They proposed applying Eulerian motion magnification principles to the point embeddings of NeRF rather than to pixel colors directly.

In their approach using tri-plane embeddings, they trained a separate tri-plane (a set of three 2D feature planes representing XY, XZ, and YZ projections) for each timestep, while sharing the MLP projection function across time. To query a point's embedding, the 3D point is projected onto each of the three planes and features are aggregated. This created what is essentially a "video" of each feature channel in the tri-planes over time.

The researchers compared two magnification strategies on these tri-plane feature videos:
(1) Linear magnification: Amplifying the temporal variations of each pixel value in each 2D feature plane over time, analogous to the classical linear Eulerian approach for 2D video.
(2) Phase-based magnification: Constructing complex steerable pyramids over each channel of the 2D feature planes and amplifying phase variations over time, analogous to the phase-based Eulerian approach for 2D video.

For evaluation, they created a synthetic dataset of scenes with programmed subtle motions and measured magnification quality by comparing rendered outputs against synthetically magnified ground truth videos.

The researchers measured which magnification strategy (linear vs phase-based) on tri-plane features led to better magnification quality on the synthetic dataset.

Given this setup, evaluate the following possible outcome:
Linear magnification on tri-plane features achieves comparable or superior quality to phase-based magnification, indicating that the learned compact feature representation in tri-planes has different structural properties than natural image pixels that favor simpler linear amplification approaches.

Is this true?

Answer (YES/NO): NO